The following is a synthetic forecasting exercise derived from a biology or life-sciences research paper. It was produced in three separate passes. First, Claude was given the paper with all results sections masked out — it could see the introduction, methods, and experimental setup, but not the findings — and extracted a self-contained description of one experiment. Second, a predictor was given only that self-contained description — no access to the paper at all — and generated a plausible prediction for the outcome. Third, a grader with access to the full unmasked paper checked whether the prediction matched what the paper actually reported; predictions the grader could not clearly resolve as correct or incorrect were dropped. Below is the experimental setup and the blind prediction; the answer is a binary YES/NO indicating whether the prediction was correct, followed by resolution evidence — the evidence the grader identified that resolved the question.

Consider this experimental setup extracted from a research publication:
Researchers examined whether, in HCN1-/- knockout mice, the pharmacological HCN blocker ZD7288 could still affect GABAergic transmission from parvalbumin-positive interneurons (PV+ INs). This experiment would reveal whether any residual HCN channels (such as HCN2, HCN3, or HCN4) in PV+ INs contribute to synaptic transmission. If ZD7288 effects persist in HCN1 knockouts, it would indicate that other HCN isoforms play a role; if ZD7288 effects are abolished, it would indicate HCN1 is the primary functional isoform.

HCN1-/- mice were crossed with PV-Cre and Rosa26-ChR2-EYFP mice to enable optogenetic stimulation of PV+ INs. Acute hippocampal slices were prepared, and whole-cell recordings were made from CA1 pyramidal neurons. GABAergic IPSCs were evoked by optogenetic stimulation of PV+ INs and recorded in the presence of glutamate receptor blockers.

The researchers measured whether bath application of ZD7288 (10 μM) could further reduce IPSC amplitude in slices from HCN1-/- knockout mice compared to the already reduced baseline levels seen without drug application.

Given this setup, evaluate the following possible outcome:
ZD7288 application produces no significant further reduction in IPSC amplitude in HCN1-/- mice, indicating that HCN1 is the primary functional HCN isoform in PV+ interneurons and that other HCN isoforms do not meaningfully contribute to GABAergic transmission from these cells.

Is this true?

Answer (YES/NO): YES